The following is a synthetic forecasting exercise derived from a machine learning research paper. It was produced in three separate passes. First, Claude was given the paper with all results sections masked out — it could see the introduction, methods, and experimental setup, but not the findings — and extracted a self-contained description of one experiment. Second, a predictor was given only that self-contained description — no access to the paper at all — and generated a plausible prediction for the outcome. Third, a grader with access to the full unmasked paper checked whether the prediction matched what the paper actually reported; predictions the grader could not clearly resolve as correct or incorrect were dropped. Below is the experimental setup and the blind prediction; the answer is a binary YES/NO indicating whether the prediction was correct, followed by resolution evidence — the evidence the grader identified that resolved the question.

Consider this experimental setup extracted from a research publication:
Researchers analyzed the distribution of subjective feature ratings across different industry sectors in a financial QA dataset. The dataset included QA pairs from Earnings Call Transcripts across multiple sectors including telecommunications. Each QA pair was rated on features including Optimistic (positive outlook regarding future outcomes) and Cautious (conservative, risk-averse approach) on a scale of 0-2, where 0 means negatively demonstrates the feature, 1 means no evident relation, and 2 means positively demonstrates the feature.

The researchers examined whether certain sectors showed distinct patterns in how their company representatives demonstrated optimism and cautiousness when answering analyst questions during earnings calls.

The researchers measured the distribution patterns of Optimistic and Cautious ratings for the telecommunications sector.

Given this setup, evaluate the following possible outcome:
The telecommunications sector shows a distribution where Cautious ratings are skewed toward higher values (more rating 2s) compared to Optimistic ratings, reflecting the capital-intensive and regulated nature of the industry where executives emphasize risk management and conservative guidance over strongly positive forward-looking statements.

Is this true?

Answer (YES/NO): NO